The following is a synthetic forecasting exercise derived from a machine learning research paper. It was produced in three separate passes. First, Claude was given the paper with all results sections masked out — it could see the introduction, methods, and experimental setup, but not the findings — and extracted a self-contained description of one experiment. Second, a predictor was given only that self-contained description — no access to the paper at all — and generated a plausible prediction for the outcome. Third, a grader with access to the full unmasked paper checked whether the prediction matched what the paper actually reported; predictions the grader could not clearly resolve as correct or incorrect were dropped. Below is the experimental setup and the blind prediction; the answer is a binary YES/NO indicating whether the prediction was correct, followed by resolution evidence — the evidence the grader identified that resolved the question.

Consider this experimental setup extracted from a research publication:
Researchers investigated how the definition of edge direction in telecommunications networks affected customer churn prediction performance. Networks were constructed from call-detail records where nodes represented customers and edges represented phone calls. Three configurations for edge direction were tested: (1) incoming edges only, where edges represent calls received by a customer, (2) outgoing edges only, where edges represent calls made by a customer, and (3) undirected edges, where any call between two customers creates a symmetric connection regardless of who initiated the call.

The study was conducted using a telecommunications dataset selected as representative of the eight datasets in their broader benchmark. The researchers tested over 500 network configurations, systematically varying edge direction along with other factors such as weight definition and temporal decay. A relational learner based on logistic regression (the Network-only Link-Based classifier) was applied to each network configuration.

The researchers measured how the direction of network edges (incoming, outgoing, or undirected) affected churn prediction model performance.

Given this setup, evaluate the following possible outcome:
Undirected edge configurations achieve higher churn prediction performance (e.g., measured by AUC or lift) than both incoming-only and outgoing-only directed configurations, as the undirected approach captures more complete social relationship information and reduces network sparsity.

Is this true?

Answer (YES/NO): YES